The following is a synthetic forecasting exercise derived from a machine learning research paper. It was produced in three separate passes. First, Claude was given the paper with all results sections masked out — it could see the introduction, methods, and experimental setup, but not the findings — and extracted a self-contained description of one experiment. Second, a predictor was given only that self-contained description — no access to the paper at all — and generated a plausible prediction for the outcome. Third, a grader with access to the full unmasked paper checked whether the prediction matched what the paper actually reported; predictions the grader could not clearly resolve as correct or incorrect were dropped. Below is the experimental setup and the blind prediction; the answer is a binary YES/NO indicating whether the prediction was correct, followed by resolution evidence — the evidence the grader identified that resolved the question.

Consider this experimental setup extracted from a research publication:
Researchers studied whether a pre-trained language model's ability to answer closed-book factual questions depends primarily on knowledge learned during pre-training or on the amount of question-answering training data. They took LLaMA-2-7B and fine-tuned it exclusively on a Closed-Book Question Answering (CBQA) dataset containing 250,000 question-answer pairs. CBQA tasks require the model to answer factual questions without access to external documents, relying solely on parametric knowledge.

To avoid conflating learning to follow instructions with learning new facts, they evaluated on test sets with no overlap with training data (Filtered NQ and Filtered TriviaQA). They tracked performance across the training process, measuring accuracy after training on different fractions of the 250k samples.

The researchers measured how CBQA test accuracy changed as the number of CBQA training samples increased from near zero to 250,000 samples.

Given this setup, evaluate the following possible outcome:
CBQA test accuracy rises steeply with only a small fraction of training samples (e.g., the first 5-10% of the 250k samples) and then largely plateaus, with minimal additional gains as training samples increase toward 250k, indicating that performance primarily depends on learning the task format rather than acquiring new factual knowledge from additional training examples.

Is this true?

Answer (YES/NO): YES